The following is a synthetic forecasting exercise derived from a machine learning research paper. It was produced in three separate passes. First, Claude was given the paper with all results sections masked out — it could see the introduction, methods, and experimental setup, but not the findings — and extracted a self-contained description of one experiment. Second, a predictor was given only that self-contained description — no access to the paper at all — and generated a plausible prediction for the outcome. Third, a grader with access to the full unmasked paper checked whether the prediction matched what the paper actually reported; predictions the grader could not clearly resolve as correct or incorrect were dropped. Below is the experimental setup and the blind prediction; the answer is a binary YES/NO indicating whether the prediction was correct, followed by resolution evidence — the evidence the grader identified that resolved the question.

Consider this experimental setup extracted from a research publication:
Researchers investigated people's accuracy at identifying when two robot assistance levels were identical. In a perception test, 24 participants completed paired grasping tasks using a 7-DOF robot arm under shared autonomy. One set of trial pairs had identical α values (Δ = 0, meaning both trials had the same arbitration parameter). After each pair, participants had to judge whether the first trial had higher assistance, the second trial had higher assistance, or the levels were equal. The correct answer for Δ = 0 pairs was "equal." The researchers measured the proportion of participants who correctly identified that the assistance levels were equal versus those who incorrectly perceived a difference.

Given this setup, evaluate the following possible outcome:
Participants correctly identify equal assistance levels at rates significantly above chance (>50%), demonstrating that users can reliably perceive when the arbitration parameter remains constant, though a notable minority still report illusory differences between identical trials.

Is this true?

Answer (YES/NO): YES